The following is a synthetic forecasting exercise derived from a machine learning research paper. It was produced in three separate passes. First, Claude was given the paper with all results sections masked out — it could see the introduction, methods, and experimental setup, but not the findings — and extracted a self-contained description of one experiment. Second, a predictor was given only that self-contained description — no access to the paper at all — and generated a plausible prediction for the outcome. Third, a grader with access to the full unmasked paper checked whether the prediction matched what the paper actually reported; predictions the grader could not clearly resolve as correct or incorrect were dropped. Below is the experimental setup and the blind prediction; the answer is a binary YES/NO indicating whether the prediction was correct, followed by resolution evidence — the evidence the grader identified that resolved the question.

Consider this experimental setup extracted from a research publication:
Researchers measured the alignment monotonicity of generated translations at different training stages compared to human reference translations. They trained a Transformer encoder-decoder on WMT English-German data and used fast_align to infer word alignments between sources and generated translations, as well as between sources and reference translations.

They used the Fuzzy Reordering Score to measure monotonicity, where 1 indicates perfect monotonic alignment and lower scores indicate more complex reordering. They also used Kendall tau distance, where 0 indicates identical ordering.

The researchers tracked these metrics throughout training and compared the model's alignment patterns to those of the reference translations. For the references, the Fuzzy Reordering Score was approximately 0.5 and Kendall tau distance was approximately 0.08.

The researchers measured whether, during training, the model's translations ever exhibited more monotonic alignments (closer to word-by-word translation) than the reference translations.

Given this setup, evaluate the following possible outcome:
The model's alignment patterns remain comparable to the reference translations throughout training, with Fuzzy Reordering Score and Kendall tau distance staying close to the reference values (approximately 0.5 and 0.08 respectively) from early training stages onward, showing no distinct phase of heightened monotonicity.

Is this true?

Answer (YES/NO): NO